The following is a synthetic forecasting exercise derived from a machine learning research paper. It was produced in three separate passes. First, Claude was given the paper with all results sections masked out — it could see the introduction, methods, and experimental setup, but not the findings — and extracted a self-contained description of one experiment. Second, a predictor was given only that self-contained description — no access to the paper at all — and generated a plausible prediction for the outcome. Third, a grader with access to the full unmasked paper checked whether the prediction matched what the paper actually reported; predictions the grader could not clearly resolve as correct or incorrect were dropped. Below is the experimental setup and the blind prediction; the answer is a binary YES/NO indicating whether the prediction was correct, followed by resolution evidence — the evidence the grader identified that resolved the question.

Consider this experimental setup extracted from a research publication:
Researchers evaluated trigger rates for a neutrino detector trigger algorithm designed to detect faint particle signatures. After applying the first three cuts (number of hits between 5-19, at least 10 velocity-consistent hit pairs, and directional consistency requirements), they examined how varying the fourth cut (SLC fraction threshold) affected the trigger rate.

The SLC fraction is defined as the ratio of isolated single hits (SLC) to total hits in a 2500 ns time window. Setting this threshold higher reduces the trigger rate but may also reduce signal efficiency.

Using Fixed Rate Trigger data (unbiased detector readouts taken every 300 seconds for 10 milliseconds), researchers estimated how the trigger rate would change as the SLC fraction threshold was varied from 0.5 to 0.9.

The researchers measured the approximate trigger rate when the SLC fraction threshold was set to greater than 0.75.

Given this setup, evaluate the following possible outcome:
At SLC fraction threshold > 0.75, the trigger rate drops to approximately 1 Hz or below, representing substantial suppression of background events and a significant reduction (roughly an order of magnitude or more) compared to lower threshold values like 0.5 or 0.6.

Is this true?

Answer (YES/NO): NO